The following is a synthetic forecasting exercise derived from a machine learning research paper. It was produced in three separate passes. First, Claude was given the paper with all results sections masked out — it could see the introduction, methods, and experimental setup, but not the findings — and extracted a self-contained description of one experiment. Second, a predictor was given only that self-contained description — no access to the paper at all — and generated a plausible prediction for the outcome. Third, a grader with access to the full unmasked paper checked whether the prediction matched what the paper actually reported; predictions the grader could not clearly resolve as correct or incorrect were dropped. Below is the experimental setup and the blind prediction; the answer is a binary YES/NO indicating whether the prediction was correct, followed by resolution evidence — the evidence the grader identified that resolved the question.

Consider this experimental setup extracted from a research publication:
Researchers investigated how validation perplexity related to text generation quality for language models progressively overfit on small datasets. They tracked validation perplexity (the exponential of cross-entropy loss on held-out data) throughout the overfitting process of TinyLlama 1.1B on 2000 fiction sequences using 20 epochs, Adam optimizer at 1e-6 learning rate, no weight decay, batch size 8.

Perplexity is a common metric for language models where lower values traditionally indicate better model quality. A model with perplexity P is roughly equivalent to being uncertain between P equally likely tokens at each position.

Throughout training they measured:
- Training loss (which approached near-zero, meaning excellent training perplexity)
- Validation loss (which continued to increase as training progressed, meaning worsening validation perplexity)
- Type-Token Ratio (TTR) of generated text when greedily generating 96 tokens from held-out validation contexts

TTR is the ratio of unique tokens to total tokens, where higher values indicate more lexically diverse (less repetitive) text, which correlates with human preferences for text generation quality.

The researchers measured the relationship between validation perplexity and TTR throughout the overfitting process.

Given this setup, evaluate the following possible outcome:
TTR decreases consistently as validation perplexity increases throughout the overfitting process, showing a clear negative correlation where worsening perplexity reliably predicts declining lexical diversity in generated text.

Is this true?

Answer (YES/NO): NO